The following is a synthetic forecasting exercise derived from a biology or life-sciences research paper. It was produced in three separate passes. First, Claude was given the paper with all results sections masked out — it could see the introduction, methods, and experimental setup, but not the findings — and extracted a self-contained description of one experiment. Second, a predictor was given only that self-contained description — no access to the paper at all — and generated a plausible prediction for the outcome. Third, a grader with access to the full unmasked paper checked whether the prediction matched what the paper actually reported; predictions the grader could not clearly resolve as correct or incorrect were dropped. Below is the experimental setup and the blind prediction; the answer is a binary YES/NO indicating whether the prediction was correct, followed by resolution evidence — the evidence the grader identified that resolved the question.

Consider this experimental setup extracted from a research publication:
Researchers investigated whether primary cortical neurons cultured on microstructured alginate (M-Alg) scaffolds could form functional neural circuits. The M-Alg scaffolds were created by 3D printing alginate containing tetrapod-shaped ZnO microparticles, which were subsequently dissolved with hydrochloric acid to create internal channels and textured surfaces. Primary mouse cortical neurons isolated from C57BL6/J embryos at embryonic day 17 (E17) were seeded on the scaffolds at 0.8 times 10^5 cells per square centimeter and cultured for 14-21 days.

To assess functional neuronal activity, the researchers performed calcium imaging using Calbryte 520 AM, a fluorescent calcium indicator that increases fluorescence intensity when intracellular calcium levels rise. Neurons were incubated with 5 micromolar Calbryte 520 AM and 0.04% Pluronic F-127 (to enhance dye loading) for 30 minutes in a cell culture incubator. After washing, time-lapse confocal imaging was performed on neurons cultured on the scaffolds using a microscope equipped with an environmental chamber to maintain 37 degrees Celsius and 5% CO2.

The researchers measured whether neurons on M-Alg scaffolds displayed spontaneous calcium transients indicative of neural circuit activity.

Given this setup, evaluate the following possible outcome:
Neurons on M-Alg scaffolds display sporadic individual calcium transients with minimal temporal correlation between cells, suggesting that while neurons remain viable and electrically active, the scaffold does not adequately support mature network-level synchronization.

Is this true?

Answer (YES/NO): NO